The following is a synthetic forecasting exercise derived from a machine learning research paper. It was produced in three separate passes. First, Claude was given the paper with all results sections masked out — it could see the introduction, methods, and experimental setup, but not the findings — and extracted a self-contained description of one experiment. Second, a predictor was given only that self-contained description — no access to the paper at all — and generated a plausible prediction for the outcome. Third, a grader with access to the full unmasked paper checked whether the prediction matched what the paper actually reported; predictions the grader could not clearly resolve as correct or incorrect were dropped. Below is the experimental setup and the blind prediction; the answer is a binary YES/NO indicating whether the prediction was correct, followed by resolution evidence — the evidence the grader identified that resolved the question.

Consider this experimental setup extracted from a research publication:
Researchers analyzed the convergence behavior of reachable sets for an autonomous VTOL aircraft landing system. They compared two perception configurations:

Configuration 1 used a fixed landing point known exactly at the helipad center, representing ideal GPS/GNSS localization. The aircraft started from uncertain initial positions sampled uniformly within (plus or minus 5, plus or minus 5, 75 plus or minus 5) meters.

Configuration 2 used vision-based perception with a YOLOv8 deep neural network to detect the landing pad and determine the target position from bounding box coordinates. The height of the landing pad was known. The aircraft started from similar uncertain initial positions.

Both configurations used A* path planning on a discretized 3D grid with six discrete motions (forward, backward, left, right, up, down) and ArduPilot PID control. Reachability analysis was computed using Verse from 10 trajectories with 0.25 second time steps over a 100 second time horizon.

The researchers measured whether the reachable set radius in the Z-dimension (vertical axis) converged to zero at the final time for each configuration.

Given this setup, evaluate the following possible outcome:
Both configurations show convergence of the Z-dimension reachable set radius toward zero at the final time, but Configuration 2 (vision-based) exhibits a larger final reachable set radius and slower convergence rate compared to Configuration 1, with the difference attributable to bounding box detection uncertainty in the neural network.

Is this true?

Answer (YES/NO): NO